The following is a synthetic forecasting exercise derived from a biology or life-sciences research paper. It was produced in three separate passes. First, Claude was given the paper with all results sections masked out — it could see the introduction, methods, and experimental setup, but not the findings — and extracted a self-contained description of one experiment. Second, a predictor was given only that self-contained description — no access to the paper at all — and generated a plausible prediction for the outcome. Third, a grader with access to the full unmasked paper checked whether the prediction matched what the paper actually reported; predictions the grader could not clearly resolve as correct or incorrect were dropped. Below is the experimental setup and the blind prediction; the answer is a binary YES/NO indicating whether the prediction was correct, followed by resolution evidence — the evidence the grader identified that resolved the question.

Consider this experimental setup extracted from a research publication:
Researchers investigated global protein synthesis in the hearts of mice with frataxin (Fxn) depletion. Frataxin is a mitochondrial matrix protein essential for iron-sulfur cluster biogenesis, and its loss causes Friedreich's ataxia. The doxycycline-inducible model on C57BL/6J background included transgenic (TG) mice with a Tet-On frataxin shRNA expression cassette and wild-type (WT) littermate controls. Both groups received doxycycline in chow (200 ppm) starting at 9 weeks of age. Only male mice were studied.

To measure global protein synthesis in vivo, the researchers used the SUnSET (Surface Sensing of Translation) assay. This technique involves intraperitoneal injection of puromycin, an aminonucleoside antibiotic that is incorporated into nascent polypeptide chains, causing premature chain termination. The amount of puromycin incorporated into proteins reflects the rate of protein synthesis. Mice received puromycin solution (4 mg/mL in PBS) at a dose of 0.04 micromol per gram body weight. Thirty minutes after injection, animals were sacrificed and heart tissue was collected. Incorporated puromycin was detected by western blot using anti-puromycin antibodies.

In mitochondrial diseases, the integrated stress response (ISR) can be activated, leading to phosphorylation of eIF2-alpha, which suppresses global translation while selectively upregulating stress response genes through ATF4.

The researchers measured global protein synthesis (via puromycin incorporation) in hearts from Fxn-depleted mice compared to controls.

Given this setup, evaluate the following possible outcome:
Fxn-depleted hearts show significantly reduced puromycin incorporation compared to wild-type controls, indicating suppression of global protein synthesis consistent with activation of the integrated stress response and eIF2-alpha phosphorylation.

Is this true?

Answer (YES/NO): YES